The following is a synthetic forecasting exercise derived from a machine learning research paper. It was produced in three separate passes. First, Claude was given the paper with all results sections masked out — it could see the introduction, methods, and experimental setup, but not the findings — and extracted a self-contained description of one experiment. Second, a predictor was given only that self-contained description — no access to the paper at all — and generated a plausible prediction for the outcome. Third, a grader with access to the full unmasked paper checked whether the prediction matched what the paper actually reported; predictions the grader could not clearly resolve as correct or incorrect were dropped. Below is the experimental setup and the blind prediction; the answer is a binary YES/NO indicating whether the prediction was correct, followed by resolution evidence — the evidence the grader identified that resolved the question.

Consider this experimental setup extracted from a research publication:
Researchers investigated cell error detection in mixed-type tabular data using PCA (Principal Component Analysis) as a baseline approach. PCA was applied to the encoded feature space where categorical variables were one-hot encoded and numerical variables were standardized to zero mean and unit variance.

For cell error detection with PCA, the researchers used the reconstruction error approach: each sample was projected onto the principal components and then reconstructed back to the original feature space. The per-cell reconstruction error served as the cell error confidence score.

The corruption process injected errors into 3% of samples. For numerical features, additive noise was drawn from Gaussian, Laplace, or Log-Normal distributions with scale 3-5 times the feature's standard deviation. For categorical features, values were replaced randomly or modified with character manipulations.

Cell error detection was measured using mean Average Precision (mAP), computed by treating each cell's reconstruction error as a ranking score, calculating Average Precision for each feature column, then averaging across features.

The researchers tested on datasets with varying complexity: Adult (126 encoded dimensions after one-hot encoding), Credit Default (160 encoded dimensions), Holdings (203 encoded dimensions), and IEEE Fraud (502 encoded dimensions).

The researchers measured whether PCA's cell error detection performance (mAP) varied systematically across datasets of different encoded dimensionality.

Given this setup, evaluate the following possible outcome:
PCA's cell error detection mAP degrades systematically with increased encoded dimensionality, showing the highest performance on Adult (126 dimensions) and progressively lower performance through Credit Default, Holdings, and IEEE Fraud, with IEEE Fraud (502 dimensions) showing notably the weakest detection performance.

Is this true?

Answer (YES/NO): NO